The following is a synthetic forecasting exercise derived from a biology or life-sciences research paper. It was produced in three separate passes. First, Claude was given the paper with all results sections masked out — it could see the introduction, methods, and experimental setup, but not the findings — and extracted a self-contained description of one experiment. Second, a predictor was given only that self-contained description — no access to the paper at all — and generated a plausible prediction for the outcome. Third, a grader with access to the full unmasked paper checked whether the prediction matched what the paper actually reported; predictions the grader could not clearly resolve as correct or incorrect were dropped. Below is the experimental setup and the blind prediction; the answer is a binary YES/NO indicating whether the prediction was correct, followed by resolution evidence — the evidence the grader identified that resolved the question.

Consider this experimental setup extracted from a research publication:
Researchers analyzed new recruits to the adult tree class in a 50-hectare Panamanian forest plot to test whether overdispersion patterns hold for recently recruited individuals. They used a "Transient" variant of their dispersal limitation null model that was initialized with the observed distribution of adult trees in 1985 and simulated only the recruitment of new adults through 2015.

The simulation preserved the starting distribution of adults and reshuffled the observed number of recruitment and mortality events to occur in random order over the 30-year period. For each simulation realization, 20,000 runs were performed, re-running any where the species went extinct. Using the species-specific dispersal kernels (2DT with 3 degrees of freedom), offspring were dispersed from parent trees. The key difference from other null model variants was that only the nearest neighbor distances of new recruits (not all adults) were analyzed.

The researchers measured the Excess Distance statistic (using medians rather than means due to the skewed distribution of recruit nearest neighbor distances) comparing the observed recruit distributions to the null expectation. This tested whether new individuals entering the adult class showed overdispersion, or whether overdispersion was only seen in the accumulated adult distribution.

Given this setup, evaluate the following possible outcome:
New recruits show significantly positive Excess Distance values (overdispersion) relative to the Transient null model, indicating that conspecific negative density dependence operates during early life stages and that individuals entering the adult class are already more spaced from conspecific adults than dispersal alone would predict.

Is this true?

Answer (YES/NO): YES